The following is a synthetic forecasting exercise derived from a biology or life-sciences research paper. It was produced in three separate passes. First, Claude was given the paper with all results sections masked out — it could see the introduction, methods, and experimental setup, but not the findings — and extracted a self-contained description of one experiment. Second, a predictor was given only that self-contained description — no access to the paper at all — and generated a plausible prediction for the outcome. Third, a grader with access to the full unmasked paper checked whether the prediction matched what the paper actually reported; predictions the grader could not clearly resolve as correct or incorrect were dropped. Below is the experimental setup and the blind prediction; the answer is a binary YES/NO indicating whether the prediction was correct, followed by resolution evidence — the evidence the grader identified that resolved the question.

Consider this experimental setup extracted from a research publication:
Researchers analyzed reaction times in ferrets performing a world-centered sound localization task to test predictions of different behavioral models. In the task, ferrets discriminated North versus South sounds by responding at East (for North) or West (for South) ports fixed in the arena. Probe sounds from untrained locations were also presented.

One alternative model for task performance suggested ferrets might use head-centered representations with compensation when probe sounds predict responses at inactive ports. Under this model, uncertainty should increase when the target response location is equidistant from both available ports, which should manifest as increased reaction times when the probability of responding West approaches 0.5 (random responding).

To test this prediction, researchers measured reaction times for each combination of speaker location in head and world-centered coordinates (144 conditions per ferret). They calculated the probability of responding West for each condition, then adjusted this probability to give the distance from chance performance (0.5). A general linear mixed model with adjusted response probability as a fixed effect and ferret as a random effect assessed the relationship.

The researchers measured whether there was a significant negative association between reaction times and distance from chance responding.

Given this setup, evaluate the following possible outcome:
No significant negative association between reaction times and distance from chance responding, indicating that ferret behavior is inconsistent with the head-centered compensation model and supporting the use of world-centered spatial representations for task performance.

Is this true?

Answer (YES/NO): YES